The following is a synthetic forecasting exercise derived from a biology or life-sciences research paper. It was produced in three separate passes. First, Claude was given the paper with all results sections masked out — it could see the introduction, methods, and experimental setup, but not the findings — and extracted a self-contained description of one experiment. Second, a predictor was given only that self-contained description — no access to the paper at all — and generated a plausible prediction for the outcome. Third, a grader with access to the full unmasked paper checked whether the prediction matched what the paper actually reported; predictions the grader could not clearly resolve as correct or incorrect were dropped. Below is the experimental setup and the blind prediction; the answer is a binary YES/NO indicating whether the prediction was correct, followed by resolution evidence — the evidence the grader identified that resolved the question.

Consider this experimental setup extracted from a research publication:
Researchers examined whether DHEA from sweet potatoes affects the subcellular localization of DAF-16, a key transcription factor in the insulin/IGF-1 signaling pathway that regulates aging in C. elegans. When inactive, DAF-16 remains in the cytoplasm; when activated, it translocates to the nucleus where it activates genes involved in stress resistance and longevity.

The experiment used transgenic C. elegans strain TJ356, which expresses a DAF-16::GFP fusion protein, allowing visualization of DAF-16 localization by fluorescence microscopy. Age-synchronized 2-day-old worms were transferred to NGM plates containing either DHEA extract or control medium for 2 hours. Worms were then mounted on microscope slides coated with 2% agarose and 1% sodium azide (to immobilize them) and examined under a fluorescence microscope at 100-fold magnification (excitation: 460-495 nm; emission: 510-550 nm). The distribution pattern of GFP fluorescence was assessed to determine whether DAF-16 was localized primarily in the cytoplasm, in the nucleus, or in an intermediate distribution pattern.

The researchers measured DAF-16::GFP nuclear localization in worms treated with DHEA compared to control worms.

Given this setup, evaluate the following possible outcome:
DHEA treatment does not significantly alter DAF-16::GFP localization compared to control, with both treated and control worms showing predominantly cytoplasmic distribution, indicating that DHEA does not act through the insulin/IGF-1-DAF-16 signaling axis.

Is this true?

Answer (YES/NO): NO